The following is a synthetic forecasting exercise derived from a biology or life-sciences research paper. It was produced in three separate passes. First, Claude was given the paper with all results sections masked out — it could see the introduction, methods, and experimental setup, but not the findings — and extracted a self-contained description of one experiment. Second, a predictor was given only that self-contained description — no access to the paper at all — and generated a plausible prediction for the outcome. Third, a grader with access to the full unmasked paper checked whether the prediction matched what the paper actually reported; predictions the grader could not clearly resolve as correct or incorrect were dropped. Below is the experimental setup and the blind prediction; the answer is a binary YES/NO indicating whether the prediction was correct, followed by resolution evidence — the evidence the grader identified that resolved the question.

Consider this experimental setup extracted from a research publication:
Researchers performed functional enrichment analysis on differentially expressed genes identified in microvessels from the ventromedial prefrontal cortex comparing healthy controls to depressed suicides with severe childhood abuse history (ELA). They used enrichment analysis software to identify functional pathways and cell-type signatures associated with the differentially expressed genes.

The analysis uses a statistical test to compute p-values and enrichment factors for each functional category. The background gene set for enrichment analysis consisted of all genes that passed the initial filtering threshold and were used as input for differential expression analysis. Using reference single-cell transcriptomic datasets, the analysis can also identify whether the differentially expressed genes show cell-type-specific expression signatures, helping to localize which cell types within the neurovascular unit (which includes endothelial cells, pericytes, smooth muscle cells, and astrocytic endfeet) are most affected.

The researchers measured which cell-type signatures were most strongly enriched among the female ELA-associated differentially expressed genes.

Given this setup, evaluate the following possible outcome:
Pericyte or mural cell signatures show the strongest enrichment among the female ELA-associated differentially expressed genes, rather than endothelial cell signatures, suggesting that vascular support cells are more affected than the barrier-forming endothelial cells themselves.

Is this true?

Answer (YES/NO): NO